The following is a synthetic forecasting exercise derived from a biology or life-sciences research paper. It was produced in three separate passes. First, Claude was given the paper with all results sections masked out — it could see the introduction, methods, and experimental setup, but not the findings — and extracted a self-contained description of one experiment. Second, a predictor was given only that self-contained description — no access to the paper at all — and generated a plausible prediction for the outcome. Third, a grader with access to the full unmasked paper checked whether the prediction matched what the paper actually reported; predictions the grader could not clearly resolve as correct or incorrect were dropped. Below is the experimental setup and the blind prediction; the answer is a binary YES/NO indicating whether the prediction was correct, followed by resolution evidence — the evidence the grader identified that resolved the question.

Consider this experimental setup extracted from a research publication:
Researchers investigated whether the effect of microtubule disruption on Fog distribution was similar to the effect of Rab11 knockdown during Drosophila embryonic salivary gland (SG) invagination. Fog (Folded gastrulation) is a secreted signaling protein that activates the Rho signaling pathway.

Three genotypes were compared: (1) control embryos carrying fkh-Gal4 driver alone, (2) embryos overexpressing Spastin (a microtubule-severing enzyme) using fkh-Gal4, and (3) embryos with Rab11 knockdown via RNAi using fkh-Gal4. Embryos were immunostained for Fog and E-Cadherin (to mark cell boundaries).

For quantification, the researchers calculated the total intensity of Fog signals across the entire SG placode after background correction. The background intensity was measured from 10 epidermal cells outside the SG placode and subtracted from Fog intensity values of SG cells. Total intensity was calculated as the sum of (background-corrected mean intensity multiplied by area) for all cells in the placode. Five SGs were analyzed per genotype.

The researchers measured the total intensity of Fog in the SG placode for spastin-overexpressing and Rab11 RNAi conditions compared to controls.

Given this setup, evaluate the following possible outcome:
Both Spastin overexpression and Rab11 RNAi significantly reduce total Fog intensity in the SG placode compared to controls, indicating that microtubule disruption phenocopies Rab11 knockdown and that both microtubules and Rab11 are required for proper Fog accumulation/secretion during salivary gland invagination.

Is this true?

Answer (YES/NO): YES